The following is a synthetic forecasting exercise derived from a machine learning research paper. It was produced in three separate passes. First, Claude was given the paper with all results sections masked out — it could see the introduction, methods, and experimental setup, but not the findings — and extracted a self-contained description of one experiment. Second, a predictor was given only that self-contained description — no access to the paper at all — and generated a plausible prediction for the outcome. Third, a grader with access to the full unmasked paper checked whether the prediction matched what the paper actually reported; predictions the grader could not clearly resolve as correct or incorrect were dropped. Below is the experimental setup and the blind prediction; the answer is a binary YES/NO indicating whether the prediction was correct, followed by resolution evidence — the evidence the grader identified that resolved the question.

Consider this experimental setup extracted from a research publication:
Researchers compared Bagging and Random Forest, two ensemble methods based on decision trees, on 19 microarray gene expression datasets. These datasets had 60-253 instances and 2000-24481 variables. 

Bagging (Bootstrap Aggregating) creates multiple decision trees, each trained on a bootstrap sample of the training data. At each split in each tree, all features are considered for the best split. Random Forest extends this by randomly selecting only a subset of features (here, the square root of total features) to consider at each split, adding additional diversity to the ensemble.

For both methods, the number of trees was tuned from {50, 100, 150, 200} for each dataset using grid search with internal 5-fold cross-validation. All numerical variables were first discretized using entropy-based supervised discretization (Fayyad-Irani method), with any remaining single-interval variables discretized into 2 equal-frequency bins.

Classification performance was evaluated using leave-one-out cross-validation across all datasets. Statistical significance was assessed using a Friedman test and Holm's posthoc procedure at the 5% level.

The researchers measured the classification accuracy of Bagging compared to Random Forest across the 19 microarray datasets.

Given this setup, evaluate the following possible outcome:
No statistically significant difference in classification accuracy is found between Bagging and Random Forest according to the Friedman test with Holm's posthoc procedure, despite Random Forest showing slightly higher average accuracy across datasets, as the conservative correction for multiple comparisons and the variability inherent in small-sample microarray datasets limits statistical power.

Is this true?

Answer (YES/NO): NO